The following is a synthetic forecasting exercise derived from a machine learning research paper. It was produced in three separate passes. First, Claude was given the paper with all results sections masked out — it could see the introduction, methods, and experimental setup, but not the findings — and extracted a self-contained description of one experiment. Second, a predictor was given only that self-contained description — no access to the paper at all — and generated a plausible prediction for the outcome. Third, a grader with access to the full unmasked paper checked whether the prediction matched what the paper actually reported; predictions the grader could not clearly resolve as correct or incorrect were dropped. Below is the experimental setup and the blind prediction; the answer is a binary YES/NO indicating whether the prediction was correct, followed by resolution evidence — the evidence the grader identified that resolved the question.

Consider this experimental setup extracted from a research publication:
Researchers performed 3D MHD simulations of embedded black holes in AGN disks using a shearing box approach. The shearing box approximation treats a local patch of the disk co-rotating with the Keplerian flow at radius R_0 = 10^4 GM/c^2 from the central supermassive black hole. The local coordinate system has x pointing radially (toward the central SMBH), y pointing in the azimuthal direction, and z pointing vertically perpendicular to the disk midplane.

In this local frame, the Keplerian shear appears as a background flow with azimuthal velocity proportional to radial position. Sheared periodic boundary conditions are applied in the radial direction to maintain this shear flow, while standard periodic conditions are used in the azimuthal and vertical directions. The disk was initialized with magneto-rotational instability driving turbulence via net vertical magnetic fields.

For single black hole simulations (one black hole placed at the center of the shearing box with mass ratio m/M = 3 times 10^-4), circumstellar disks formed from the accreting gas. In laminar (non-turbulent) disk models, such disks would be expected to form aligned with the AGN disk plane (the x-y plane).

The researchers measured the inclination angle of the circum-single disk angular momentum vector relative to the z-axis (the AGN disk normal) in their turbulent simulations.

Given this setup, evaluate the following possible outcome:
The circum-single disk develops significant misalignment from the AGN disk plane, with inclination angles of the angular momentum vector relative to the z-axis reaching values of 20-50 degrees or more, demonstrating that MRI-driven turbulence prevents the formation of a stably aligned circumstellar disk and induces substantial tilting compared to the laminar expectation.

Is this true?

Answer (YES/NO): NO